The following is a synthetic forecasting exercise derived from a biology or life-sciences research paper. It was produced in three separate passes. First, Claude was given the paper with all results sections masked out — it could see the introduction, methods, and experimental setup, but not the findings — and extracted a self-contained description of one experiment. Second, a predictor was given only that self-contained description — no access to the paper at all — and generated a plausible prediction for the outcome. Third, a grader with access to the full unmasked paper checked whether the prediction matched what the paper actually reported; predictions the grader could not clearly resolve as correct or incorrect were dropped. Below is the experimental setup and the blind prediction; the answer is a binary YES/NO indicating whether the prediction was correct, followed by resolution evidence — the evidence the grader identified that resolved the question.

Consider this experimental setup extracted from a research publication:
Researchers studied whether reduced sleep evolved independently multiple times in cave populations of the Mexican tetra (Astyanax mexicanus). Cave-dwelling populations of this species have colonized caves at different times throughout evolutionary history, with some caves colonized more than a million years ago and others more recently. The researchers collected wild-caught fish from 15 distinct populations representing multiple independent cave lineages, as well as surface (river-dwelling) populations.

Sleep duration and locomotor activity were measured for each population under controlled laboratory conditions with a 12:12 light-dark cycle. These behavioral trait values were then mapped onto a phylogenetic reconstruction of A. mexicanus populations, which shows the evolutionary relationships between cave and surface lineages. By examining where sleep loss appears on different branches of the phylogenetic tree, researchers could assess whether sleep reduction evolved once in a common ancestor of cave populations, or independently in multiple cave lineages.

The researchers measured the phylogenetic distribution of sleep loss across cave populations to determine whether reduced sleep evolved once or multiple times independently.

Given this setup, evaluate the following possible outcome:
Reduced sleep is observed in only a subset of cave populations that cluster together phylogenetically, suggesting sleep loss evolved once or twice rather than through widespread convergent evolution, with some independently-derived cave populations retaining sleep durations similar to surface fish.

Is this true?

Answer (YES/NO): NO